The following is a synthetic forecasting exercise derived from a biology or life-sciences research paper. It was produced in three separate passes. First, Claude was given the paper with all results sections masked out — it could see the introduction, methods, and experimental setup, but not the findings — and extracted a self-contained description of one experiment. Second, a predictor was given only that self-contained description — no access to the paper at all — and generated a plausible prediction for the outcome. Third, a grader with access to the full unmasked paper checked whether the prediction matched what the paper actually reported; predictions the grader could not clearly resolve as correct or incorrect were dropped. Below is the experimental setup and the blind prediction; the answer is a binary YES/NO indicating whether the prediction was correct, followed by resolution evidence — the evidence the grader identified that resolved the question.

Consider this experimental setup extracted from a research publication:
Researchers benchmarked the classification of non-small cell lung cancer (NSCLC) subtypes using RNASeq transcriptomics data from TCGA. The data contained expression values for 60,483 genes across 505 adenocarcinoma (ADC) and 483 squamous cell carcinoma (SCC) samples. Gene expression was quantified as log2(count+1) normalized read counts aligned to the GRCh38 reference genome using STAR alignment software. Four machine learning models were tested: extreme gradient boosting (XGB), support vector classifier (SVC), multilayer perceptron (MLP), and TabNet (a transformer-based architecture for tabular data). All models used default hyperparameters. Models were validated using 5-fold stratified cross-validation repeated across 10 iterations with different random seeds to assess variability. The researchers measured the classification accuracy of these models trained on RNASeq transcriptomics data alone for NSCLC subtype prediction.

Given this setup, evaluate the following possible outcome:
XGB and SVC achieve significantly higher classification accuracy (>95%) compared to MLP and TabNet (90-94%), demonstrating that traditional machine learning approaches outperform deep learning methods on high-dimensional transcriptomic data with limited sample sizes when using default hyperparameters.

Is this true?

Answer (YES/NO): NO